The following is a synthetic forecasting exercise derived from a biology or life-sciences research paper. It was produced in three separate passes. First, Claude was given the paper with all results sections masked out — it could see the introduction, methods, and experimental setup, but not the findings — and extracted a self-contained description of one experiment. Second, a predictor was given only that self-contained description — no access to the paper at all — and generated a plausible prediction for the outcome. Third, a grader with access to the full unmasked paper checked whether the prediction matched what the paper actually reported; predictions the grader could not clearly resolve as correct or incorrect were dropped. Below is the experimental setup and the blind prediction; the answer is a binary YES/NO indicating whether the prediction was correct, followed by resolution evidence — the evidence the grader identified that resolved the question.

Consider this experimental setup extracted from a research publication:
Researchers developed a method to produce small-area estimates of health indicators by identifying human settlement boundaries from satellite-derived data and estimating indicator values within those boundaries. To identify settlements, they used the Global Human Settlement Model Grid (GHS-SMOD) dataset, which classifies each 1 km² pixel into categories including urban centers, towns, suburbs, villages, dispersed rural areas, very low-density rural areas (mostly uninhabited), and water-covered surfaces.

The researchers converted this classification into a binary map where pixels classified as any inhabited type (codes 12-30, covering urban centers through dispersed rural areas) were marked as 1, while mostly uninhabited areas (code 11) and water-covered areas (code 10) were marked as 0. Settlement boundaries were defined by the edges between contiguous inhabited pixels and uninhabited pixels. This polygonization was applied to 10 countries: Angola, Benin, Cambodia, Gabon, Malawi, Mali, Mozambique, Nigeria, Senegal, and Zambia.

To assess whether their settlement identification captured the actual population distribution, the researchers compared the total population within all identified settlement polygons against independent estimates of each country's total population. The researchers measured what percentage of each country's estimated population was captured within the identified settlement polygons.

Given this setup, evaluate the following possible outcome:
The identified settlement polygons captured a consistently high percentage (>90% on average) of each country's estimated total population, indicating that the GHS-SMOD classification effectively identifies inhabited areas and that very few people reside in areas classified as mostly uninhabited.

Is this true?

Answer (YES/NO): YES